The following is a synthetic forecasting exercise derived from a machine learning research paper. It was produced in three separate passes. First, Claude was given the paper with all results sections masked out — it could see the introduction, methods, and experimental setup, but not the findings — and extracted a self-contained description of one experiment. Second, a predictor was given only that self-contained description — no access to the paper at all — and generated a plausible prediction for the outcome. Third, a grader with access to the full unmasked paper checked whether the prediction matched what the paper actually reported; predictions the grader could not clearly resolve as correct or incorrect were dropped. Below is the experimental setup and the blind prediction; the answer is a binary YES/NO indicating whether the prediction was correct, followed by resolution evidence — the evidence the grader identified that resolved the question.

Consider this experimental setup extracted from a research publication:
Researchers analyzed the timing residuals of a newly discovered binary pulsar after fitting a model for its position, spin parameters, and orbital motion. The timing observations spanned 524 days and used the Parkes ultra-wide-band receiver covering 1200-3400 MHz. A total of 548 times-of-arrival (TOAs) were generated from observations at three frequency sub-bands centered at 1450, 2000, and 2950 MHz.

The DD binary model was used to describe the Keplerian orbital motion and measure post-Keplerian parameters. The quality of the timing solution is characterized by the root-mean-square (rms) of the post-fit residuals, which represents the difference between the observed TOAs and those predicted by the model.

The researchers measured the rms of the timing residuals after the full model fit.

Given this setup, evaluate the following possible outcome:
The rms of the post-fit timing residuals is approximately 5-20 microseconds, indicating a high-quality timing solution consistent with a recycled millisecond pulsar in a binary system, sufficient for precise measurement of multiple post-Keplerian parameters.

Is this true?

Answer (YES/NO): NO